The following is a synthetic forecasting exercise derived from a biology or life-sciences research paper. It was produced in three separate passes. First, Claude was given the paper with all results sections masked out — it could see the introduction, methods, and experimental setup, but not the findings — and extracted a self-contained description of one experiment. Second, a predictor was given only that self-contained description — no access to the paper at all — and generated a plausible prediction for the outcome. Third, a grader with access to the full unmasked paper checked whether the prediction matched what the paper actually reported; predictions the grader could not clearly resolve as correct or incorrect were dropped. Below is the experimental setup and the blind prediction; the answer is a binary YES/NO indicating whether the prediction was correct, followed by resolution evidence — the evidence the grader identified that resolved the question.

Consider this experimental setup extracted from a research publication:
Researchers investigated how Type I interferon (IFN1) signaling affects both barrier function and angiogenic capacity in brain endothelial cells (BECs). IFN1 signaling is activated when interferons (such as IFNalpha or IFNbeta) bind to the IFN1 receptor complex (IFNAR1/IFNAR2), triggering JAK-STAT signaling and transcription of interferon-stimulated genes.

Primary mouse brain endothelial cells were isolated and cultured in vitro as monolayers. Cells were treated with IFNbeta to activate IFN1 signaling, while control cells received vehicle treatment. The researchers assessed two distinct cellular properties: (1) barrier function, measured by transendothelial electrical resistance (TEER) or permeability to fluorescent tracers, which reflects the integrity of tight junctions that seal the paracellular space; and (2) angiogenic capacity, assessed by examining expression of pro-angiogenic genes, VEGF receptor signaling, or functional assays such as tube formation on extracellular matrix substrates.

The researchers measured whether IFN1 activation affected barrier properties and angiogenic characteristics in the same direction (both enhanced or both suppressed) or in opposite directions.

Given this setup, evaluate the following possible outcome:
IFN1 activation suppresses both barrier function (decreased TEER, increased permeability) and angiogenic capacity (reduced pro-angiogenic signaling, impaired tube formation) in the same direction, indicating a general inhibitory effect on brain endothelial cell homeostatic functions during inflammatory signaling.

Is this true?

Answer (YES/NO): NO